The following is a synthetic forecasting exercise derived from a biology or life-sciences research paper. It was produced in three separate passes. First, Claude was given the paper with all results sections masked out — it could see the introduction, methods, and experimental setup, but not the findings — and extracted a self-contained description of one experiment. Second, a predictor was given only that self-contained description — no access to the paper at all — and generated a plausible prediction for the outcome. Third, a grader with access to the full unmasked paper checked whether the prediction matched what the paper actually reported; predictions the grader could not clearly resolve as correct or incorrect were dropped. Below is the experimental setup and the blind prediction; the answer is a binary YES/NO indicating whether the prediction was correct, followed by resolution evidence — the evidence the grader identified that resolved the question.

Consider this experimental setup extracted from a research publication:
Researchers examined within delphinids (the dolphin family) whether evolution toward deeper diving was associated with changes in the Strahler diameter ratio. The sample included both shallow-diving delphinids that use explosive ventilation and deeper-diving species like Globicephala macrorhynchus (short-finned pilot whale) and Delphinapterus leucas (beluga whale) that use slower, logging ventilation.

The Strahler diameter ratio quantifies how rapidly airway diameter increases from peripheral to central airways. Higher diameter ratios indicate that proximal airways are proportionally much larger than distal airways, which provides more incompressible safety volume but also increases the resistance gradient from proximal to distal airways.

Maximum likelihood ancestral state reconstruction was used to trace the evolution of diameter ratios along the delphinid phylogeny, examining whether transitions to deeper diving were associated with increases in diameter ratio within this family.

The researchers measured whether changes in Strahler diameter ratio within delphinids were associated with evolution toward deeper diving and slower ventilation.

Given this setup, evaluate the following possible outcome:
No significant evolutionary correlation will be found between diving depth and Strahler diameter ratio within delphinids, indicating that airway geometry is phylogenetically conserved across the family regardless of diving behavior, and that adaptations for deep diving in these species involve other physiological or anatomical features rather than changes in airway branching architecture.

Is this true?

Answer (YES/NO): NO